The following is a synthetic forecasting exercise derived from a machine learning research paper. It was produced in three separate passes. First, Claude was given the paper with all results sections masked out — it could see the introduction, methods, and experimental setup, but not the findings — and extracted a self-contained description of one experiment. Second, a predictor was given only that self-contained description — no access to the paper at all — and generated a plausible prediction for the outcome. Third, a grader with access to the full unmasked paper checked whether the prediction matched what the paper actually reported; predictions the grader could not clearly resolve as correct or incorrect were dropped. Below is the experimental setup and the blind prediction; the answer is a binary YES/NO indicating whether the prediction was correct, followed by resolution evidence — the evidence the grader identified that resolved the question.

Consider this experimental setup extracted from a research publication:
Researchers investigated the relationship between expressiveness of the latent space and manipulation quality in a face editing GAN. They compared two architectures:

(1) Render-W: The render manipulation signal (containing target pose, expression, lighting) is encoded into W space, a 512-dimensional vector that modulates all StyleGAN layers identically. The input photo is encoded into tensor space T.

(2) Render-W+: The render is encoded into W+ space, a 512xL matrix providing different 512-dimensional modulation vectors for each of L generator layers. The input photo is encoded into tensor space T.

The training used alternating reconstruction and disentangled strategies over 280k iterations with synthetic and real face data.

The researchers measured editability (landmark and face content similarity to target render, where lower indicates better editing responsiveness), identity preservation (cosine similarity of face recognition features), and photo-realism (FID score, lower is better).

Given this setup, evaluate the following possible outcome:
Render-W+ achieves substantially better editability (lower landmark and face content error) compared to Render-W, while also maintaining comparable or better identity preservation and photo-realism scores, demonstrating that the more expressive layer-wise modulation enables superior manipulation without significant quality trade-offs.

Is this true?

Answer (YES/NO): NO